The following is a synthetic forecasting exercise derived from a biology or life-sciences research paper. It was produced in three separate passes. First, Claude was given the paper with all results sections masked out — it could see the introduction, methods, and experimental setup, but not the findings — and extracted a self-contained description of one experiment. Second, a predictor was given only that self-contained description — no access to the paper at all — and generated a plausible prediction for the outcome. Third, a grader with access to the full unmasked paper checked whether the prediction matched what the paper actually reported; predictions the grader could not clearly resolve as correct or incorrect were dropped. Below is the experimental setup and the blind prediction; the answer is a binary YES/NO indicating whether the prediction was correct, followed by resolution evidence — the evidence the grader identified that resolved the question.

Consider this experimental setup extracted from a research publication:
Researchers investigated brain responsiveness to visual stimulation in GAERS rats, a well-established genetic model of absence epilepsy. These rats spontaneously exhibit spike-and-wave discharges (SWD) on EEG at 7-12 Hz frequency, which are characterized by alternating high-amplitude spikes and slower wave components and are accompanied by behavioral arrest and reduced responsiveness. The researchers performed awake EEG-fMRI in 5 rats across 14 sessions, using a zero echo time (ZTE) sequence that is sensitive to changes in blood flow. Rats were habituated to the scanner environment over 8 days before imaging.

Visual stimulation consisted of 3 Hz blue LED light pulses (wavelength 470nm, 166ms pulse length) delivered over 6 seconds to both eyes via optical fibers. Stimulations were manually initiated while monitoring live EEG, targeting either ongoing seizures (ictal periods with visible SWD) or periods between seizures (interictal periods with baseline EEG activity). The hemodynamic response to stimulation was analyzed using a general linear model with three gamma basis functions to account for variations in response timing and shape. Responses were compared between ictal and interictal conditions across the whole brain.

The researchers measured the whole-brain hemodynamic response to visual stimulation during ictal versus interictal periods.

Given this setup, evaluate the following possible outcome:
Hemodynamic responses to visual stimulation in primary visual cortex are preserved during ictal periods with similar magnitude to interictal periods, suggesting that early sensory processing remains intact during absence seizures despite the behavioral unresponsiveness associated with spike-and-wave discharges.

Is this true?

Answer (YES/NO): NO